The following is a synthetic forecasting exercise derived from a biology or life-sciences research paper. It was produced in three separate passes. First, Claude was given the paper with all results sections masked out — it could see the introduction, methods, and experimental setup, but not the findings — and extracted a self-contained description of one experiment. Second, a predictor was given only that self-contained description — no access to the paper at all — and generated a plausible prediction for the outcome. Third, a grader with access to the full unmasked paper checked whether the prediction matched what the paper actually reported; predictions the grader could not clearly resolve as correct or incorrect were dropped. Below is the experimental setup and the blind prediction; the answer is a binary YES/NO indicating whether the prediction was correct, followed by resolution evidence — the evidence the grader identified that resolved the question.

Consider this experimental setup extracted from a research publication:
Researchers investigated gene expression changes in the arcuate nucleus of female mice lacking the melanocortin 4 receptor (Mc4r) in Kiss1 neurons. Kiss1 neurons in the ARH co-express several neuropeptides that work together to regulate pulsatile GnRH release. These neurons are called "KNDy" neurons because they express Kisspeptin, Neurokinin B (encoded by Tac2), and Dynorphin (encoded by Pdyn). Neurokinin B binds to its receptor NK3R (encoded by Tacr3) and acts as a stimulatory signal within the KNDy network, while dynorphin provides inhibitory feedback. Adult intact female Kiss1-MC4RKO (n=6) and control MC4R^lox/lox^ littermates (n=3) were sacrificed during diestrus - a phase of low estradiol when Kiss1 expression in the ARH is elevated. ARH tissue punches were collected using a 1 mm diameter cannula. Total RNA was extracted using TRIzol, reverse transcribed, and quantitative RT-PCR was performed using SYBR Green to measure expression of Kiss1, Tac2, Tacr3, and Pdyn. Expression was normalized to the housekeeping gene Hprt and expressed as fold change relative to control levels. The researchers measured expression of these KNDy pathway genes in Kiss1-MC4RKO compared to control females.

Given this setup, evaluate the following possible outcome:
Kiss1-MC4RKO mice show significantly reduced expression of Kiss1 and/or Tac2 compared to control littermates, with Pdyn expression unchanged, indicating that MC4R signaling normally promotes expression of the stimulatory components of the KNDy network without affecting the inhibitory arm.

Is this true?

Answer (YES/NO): NO